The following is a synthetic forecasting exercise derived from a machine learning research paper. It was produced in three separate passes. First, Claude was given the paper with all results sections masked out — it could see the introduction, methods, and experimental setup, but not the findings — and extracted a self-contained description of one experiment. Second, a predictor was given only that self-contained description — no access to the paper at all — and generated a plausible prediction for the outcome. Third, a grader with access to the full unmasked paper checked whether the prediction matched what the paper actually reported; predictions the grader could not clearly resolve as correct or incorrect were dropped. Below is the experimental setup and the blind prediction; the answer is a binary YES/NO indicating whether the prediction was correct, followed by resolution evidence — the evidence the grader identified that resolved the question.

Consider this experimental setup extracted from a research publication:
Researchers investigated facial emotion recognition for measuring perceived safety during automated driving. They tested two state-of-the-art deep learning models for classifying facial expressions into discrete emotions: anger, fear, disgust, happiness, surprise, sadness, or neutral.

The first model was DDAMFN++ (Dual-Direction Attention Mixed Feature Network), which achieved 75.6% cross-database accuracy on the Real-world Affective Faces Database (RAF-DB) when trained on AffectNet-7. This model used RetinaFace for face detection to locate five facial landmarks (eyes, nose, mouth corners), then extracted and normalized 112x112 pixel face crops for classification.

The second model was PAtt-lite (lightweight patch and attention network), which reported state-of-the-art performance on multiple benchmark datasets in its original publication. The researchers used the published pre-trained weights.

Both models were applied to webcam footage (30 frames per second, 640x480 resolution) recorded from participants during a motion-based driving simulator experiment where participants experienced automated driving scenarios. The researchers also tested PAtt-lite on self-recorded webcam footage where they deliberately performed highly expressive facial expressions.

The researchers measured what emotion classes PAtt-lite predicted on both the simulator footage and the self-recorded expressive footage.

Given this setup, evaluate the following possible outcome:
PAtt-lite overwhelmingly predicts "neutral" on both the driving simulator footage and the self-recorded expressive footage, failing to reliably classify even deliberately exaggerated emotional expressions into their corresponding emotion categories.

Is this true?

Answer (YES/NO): YES